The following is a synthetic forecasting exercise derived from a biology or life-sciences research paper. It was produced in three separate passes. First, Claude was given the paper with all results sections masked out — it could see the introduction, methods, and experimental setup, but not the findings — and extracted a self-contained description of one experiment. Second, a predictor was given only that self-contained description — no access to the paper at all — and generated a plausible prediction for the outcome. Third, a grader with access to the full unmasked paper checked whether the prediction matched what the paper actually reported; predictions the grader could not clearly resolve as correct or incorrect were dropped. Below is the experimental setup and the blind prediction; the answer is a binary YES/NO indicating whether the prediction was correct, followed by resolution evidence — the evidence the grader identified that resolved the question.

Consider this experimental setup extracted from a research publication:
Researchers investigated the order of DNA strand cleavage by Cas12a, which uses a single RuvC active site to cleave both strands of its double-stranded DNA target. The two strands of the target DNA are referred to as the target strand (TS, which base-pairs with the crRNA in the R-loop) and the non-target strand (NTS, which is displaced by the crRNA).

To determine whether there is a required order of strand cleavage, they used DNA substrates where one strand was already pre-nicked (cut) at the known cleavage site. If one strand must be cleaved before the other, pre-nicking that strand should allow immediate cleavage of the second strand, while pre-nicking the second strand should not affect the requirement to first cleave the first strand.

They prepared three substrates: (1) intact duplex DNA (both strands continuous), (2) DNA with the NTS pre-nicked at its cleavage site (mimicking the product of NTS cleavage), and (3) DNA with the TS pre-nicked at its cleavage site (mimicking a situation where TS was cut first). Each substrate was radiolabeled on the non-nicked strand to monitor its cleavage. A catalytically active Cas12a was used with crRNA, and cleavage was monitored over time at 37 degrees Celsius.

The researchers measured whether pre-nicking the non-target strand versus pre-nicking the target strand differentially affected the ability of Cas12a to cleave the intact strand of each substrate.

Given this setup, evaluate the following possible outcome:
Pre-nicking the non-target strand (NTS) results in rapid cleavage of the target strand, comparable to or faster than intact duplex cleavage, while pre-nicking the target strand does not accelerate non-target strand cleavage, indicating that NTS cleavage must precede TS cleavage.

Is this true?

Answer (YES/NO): NO